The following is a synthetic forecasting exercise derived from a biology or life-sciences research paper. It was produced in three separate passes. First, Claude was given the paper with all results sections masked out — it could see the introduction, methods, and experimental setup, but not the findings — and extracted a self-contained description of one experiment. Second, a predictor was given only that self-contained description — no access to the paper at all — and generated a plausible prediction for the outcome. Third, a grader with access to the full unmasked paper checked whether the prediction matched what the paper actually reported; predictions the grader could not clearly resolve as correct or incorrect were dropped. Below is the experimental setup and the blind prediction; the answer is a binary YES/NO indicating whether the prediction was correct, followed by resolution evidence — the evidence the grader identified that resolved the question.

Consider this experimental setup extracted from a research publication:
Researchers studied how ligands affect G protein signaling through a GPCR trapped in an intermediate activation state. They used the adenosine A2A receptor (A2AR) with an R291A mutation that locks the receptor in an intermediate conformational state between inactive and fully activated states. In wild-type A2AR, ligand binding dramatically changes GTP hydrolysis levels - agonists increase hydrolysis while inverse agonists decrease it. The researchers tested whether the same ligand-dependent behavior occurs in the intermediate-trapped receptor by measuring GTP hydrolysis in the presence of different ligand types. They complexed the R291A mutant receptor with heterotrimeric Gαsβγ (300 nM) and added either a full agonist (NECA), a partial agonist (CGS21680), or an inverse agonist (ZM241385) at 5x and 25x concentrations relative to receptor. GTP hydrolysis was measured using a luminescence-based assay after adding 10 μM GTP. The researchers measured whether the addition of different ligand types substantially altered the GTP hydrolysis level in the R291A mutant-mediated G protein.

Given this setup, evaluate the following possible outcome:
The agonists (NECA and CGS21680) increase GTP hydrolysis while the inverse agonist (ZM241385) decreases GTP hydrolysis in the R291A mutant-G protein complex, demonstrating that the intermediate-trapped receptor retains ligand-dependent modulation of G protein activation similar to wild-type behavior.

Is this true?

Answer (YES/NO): NO